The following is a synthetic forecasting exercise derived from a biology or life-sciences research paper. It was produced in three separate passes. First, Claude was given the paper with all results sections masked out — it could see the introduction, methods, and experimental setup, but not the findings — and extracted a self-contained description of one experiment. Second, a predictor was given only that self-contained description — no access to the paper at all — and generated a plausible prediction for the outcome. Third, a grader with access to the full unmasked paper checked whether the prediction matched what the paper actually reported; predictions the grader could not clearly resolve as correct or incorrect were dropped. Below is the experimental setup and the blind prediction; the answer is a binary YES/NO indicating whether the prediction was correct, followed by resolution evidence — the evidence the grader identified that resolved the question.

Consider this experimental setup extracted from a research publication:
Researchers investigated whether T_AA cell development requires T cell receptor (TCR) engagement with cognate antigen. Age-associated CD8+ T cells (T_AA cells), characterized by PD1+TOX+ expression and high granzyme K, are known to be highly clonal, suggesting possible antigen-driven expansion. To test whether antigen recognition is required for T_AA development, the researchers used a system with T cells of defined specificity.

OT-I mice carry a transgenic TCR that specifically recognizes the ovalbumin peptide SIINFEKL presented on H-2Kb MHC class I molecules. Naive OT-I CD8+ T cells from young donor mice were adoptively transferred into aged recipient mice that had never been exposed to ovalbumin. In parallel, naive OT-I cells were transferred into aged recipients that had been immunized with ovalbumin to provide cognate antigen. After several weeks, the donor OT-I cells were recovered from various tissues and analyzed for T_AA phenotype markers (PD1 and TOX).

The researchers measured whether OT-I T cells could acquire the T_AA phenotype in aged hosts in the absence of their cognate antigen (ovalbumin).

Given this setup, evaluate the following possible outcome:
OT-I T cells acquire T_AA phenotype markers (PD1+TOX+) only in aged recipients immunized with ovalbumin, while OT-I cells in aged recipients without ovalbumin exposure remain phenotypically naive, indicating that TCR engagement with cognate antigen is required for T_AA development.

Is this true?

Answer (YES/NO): NO